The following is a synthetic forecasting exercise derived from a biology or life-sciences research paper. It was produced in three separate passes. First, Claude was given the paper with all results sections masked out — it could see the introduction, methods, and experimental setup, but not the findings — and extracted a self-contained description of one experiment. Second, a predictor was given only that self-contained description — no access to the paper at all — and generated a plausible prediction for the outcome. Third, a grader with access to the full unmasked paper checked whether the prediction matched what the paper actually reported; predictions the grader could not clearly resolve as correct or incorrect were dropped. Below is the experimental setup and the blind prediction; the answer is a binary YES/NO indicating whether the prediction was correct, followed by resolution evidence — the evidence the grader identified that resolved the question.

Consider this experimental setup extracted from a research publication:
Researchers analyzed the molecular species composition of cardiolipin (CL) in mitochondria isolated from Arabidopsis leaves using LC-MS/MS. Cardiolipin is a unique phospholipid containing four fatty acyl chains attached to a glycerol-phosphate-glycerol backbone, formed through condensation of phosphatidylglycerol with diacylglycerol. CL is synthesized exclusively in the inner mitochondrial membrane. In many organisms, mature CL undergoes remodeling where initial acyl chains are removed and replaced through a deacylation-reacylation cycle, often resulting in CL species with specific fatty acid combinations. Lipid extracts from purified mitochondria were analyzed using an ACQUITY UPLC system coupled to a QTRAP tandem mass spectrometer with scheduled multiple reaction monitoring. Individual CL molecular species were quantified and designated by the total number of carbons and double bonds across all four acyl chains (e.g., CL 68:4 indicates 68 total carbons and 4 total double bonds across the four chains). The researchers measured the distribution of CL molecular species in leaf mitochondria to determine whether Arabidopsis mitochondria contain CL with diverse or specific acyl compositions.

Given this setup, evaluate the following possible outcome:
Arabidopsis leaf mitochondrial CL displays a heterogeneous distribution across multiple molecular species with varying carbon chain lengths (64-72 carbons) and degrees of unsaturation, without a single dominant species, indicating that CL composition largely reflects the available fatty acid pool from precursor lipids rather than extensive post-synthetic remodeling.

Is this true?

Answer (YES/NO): NO